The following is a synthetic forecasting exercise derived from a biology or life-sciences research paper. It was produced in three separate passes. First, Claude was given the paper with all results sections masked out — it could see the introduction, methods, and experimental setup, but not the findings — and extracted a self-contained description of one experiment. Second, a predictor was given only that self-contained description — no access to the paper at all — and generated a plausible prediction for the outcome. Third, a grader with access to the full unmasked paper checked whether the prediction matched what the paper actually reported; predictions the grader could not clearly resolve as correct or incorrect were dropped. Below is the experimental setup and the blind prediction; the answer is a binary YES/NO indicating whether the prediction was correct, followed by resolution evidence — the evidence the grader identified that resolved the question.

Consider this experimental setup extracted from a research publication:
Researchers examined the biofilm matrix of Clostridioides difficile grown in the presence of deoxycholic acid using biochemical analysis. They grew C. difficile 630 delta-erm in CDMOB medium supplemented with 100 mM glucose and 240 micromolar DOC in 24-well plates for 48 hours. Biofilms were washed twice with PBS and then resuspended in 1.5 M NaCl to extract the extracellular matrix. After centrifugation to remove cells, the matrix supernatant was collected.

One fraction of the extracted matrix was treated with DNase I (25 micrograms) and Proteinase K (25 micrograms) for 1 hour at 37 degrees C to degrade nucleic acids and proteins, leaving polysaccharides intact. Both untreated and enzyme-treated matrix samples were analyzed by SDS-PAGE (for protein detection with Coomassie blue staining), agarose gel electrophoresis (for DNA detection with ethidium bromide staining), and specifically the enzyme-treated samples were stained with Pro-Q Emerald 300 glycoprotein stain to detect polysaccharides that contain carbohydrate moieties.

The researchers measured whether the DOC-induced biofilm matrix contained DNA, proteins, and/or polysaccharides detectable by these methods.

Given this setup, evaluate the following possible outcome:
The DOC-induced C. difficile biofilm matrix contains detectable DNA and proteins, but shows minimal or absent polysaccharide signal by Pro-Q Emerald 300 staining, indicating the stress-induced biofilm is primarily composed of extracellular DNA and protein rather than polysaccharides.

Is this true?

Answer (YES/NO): NO